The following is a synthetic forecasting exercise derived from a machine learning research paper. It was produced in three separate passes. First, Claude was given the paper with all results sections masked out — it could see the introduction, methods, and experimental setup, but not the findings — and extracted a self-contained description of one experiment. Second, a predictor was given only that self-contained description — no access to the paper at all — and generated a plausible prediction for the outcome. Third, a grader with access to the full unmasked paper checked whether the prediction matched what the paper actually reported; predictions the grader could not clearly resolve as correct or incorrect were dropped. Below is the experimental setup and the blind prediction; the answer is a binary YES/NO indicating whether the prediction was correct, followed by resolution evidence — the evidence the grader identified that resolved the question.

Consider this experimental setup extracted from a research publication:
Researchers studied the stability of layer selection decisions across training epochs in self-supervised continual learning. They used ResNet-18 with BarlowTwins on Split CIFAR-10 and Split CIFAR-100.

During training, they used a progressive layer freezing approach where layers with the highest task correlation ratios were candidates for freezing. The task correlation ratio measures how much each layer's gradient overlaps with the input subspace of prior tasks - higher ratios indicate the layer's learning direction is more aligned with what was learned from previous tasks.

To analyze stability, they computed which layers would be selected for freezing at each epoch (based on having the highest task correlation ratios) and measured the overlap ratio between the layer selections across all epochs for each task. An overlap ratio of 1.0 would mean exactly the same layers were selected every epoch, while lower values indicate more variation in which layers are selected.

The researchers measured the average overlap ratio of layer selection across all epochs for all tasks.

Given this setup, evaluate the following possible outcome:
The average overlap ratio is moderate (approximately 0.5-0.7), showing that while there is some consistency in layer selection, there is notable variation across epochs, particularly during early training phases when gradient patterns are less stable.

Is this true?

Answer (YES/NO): NO